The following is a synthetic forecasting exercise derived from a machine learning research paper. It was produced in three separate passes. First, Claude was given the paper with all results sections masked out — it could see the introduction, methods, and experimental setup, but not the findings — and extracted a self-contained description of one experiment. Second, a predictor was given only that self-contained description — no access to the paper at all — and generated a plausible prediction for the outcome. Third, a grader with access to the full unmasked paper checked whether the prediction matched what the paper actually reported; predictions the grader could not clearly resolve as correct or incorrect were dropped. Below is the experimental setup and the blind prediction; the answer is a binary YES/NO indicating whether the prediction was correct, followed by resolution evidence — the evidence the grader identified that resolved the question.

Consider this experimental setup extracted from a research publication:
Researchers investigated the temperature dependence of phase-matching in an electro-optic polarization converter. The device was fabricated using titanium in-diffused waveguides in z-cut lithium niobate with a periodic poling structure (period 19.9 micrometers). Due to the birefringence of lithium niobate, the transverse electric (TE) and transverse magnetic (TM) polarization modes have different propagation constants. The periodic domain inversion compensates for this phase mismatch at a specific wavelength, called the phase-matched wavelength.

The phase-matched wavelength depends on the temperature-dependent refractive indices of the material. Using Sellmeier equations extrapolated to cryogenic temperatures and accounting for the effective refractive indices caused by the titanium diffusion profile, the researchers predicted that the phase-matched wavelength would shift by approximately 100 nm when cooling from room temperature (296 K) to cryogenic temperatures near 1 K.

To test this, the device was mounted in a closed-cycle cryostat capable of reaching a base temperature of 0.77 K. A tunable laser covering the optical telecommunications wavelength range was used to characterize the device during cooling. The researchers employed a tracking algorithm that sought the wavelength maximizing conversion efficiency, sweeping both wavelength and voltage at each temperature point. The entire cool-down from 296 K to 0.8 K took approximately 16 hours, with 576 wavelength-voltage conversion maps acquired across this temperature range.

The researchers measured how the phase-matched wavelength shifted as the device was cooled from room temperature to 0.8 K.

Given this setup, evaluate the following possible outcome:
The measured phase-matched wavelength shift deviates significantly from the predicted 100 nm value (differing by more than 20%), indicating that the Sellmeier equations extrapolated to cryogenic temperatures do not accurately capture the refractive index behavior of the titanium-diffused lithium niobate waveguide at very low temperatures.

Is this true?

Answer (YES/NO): NO